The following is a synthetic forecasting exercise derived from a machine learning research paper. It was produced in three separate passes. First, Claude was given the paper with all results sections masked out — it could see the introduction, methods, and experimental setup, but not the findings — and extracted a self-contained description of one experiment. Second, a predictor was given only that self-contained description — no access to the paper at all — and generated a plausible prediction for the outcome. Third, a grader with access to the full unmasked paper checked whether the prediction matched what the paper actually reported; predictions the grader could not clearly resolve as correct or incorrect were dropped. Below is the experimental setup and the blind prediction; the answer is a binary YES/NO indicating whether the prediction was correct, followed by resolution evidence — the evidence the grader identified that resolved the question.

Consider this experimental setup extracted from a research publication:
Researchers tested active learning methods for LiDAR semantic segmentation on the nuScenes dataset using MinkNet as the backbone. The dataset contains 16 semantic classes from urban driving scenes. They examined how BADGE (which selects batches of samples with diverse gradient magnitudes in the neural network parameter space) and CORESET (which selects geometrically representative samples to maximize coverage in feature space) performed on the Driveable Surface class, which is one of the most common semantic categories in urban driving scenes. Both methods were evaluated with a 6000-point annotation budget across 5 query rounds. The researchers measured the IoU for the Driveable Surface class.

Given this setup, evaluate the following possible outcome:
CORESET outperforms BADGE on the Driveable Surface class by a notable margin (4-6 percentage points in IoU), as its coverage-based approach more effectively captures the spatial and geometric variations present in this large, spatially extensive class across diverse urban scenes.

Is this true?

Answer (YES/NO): NO